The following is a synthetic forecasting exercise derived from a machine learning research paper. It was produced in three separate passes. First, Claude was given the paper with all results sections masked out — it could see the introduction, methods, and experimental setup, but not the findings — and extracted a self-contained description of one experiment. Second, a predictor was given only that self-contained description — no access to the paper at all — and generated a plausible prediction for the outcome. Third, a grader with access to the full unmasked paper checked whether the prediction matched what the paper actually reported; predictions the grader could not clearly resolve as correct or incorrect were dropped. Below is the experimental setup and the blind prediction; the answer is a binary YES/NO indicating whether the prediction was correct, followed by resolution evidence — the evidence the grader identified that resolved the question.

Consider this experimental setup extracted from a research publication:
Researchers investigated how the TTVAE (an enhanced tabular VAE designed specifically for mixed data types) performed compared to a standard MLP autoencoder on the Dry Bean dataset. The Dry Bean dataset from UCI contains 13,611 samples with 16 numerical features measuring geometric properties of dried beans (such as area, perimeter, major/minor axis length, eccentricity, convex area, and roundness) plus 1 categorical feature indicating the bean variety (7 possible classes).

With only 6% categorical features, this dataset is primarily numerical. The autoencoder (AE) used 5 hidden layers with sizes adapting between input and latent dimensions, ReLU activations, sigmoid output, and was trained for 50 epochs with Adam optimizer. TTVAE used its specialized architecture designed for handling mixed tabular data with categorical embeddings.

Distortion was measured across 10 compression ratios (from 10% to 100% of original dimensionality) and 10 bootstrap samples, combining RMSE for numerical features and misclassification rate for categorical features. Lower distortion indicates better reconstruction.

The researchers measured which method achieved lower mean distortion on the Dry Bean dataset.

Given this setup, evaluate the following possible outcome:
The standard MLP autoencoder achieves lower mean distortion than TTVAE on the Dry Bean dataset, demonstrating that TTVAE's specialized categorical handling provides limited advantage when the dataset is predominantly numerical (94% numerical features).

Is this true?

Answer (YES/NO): YES